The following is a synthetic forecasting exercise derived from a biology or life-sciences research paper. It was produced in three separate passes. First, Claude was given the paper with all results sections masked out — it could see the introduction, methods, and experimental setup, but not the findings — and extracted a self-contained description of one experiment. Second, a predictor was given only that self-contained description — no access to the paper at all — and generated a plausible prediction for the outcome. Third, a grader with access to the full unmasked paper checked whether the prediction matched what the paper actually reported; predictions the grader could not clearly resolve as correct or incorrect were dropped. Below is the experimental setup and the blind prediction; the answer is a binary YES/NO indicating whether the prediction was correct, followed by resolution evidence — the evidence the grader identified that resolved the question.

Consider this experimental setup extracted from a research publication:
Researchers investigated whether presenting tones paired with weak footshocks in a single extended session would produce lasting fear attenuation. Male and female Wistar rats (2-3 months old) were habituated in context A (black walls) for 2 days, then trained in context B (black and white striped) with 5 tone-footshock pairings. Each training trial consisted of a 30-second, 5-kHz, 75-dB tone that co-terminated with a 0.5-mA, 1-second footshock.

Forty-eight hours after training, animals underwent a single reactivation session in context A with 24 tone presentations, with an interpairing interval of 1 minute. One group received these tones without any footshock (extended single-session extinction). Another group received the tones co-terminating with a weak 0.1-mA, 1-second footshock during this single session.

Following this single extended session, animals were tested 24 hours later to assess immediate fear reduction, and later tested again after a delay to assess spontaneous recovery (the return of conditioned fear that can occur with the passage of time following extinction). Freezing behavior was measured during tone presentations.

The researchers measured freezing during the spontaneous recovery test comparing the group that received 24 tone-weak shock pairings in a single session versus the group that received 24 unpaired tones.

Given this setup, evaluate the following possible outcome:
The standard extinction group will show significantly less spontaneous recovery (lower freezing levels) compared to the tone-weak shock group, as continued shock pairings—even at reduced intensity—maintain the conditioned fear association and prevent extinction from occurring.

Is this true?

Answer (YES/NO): NO